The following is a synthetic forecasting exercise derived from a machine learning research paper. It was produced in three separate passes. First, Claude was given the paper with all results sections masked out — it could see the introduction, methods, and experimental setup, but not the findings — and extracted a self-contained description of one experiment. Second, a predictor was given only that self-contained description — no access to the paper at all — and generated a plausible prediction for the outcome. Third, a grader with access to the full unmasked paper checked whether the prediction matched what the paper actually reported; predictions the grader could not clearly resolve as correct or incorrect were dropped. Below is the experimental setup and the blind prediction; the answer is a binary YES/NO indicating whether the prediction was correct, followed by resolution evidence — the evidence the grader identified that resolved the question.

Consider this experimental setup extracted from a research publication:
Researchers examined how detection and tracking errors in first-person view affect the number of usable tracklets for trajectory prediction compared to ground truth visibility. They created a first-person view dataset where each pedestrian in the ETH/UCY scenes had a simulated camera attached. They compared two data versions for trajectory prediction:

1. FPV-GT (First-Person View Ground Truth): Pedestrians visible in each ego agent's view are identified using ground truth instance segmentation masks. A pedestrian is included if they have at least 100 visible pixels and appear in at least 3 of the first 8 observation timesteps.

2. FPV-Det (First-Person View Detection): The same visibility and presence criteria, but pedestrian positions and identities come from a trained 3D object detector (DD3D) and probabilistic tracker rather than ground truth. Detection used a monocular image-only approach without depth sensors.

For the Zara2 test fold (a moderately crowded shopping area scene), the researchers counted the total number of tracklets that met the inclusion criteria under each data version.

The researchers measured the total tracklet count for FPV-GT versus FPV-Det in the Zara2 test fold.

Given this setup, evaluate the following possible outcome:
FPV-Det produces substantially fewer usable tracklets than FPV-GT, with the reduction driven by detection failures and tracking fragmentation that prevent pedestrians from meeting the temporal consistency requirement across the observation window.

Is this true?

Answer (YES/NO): YES